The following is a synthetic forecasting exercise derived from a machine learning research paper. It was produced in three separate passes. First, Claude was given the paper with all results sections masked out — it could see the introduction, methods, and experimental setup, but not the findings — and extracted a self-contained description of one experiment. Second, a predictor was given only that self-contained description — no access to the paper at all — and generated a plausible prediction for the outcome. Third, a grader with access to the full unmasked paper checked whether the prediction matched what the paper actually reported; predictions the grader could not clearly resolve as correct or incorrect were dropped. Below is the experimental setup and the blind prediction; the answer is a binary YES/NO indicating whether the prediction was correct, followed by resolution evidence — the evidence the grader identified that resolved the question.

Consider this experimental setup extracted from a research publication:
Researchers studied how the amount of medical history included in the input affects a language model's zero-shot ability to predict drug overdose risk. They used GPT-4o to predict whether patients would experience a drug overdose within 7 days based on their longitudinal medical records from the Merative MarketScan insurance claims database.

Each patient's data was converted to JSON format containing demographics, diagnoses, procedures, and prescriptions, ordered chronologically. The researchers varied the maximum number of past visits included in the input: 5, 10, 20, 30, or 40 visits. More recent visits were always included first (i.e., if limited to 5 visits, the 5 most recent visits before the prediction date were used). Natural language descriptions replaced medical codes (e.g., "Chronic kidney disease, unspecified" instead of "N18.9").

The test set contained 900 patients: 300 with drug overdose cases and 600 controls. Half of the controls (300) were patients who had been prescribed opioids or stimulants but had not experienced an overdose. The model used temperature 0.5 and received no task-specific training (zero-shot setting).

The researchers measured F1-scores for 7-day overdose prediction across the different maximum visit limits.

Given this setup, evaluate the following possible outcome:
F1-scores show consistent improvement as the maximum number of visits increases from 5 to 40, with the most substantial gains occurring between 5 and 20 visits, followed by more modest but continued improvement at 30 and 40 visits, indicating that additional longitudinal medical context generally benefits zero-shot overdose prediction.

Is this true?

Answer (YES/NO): NO